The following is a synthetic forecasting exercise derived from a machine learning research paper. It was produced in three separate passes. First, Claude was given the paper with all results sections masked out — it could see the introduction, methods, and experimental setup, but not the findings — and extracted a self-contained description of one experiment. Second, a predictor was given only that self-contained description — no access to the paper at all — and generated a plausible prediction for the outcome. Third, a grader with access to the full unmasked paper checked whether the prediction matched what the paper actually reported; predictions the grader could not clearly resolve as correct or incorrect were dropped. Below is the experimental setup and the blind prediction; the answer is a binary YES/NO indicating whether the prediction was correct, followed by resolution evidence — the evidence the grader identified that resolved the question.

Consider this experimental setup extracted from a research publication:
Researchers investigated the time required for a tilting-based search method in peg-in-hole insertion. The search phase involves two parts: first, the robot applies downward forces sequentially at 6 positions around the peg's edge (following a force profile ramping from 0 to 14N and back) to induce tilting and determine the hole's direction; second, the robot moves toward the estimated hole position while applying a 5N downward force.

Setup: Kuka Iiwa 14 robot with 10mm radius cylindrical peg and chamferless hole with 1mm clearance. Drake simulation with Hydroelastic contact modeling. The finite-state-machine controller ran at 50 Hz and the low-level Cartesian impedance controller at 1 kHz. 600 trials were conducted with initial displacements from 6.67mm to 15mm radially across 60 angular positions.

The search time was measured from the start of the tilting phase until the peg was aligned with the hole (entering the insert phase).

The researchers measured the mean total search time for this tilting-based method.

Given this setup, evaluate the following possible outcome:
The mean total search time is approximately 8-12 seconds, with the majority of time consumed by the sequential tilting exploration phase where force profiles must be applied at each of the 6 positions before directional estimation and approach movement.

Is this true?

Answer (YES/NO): YES